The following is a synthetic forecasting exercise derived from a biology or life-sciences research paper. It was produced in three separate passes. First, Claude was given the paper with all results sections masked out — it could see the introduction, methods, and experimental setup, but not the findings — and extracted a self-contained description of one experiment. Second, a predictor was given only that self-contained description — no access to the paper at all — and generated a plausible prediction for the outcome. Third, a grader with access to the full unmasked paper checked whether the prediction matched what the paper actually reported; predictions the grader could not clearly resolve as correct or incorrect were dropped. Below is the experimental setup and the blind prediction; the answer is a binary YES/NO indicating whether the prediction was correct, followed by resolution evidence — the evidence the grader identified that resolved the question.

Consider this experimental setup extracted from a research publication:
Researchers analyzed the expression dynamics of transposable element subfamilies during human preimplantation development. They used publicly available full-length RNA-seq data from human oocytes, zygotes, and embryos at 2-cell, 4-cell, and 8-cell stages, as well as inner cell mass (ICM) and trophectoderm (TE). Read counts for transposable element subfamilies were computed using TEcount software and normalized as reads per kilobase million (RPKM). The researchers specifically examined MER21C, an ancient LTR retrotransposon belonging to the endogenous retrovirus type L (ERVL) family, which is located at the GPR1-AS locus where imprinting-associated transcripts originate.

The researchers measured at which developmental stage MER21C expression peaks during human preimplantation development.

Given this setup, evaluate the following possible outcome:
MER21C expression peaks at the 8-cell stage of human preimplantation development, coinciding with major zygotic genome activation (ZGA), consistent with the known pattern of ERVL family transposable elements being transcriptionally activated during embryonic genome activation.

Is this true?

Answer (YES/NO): NO